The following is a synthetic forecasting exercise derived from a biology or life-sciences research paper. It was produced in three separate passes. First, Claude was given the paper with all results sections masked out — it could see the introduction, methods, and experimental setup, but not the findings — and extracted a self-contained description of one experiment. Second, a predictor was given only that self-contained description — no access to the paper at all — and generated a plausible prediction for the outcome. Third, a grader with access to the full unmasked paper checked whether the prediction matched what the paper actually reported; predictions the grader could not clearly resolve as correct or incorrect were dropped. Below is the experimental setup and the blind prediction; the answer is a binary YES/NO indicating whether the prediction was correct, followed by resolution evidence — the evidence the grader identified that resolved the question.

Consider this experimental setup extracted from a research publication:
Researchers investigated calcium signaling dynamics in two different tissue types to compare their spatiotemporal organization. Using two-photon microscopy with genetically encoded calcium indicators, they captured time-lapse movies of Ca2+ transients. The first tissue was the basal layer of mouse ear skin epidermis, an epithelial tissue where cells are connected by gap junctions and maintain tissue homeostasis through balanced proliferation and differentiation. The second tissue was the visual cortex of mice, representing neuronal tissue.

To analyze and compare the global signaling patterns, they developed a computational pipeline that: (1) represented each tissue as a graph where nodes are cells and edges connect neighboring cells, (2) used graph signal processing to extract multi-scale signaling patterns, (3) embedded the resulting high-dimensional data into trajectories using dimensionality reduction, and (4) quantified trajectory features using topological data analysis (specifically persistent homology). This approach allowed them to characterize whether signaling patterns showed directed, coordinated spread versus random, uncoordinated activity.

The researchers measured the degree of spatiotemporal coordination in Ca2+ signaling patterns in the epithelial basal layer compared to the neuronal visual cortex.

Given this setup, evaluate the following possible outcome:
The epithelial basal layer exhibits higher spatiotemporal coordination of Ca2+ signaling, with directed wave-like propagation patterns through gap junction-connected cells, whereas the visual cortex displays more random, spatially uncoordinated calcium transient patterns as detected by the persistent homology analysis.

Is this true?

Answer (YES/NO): YES